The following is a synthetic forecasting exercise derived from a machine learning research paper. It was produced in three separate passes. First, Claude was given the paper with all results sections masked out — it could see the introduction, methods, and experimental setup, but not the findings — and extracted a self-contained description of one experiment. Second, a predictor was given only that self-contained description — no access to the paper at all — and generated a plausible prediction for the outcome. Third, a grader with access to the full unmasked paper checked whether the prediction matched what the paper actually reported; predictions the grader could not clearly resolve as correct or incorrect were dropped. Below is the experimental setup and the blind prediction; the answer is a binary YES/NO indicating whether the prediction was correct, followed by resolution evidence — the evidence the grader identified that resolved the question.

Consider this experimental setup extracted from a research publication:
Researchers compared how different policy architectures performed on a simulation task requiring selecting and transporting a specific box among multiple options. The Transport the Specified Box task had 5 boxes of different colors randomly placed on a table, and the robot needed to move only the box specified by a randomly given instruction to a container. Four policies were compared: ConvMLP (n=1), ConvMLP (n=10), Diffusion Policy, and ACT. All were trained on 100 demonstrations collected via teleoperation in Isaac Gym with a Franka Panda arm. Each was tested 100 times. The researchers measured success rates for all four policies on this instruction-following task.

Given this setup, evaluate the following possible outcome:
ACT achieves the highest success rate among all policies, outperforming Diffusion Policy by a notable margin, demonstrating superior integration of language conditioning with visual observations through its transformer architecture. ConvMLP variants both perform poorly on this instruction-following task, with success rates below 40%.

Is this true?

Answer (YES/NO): NO